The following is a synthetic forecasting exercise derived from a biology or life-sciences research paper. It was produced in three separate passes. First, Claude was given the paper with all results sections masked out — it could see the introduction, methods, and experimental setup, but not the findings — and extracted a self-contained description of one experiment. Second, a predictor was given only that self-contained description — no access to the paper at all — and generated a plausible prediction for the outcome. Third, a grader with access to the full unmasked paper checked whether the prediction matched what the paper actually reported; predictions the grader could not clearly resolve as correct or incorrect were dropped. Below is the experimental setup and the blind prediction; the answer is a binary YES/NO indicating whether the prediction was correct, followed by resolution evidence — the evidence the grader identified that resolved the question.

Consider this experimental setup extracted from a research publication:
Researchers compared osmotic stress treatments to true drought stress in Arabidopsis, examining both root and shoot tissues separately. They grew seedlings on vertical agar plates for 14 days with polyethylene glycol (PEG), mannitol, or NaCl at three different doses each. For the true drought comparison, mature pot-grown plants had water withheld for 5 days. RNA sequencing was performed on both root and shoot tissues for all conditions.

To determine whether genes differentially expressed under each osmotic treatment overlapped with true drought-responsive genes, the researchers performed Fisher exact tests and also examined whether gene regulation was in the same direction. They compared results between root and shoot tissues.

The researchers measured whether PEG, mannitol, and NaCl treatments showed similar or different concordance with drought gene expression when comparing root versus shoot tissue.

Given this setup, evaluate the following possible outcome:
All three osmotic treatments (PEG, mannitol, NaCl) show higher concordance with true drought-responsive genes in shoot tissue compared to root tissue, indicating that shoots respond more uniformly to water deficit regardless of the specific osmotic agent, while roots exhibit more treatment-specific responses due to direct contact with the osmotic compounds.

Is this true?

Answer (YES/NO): YES